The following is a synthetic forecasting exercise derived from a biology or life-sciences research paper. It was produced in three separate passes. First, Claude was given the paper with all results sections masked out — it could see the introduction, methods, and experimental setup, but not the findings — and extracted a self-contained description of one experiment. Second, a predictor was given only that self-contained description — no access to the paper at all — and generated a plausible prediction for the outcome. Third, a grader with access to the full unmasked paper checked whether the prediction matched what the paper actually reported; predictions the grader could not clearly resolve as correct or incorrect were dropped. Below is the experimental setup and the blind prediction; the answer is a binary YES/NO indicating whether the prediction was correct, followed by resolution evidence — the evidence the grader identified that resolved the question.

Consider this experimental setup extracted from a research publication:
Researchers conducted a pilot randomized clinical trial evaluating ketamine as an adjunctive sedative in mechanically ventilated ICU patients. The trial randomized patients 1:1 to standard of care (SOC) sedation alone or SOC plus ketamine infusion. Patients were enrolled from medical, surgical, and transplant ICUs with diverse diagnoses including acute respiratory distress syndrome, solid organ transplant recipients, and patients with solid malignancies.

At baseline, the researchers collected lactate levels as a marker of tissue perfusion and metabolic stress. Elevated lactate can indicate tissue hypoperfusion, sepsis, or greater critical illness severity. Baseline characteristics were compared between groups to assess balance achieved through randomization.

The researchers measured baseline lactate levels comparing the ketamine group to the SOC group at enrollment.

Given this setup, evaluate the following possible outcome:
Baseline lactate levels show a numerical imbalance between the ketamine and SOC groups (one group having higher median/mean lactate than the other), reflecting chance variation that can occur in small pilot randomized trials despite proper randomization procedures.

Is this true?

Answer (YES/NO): YES